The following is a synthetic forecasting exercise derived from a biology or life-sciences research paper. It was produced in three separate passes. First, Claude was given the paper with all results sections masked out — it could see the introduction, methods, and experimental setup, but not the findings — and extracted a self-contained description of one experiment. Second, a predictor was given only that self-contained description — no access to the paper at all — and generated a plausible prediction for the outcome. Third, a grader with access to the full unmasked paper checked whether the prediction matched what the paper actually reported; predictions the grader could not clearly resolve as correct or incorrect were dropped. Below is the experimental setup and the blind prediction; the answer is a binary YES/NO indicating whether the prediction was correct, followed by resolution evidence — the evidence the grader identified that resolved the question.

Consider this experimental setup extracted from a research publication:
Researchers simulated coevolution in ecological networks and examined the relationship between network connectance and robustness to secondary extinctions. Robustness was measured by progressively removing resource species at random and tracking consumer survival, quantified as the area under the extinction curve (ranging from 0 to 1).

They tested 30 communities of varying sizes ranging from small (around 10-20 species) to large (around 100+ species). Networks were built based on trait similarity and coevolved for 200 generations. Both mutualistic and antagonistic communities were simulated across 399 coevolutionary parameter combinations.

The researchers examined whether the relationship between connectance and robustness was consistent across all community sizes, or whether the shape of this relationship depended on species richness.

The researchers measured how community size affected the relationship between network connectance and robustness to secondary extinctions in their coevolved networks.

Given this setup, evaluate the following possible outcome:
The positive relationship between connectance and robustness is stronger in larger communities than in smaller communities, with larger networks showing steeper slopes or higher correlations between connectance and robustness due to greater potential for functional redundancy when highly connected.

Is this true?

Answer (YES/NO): NO